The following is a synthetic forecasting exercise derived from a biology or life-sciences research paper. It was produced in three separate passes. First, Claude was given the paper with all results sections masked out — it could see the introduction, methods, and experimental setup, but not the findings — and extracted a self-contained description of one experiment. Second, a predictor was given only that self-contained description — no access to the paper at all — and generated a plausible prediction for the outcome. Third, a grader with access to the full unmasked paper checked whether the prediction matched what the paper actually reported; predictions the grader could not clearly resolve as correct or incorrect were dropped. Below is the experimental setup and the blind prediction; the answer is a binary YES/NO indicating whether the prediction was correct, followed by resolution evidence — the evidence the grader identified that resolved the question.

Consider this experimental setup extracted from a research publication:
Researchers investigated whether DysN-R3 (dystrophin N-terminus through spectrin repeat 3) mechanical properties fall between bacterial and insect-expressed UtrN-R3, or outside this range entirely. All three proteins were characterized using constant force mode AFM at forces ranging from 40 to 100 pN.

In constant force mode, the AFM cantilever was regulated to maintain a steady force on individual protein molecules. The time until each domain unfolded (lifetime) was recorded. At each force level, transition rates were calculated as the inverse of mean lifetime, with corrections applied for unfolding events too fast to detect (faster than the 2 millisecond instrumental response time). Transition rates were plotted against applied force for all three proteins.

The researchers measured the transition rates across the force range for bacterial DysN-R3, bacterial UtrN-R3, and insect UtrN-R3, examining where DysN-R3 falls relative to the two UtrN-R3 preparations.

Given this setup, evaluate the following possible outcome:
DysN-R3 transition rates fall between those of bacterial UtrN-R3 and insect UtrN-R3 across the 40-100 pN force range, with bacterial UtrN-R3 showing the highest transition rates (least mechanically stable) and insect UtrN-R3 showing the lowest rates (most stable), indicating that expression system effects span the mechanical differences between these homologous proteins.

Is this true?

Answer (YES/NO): YES